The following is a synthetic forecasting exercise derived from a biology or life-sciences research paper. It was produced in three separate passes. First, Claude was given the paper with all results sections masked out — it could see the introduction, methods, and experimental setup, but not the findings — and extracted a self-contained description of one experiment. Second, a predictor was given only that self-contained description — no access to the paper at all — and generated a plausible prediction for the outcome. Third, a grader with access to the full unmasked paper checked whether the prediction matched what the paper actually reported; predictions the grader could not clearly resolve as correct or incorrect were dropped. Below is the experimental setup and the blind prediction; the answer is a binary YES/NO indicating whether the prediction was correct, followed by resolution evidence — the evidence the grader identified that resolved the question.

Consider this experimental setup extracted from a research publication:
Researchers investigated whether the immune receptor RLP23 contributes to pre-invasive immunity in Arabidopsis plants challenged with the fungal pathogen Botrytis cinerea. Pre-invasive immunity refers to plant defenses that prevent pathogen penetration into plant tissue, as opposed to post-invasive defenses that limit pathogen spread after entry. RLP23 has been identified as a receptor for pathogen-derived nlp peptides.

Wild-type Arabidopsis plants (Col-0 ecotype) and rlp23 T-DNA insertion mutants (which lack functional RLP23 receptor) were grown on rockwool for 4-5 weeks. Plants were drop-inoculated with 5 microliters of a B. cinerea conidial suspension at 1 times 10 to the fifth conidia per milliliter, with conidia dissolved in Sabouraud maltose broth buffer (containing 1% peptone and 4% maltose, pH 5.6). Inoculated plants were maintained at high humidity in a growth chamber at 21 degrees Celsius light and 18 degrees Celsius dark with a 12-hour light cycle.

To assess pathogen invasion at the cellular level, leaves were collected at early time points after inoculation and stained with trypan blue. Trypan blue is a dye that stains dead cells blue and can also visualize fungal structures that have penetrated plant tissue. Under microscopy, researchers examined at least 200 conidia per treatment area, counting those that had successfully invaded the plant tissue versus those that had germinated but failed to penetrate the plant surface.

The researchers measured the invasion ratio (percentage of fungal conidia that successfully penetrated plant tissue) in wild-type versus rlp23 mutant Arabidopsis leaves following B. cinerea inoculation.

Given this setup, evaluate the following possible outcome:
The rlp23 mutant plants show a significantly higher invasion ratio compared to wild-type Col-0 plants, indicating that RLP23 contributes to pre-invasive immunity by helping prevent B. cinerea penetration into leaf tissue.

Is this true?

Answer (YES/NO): YES